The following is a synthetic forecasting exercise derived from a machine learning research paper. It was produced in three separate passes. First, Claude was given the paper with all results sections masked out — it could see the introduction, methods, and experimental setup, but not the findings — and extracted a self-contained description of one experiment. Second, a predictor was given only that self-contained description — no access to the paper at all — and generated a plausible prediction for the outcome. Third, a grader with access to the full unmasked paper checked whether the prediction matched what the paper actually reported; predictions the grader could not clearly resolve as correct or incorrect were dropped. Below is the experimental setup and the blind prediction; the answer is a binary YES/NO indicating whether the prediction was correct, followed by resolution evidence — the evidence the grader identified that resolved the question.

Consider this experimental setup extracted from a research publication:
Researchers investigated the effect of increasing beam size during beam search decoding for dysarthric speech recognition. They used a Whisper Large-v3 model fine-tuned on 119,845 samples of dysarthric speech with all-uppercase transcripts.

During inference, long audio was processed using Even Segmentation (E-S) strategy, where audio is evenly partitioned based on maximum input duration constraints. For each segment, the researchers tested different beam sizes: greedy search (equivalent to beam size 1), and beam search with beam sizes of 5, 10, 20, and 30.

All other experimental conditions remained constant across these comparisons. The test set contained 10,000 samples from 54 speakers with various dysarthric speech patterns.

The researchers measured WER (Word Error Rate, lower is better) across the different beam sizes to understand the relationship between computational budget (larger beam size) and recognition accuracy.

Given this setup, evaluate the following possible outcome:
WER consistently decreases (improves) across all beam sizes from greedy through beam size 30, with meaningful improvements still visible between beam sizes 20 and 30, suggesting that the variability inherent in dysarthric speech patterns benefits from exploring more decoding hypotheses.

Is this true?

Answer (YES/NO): NO